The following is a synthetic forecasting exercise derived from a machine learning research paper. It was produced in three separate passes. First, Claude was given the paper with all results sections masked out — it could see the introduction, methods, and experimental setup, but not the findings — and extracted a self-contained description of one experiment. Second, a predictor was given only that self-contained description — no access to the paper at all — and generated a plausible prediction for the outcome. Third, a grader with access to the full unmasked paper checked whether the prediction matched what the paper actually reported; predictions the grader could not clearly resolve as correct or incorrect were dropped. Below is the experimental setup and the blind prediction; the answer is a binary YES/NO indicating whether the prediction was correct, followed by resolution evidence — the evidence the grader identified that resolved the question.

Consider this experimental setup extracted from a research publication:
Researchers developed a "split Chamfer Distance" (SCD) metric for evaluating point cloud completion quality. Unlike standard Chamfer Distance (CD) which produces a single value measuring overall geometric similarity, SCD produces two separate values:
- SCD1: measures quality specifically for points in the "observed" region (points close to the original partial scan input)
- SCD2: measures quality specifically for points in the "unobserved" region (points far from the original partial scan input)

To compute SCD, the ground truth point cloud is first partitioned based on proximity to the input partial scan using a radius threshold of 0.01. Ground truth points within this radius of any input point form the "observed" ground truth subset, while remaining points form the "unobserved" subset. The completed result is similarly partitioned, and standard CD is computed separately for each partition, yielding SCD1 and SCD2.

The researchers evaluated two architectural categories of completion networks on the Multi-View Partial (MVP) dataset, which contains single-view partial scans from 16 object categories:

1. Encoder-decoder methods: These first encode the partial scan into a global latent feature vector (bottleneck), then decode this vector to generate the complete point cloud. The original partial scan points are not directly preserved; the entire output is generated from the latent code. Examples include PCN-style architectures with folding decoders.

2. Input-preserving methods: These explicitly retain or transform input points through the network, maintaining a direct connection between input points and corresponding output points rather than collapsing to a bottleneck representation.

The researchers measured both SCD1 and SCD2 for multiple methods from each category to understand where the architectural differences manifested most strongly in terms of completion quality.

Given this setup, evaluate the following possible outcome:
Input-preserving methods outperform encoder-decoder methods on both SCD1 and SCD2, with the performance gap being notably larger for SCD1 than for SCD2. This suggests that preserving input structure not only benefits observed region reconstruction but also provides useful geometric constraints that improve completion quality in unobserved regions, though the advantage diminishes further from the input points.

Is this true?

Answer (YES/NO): NO